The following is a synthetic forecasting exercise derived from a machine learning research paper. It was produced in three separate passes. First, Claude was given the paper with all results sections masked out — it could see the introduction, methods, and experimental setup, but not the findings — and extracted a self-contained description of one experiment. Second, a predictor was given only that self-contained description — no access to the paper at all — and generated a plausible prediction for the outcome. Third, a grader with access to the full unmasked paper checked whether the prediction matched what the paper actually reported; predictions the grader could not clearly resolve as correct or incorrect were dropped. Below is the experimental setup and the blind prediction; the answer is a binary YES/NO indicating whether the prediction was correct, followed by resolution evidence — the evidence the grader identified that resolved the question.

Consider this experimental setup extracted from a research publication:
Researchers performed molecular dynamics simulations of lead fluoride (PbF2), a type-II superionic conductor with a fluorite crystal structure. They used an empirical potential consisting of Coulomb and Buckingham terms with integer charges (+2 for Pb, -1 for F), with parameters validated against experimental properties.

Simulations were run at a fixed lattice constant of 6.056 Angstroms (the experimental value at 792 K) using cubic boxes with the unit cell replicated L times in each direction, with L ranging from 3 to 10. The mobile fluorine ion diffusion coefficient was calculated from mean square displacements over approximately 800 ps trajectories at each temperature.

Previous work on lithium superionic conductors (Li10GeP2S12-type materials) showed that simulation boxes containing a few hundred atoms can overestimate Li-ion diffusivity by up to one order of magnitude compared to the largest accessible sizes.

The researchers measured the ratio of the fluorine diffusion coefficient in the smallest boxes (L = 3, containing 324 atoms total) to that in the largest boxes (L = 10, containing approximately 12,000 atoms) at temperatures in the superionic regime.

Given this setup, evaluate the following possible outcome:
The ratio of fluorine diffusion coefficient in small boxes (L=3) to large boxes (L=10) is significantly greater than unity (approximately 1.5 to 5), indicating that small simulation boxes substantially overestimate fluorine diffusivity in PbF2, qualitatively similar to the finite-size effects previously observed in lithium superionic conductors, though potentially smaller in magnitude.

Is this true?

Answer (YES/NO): NO